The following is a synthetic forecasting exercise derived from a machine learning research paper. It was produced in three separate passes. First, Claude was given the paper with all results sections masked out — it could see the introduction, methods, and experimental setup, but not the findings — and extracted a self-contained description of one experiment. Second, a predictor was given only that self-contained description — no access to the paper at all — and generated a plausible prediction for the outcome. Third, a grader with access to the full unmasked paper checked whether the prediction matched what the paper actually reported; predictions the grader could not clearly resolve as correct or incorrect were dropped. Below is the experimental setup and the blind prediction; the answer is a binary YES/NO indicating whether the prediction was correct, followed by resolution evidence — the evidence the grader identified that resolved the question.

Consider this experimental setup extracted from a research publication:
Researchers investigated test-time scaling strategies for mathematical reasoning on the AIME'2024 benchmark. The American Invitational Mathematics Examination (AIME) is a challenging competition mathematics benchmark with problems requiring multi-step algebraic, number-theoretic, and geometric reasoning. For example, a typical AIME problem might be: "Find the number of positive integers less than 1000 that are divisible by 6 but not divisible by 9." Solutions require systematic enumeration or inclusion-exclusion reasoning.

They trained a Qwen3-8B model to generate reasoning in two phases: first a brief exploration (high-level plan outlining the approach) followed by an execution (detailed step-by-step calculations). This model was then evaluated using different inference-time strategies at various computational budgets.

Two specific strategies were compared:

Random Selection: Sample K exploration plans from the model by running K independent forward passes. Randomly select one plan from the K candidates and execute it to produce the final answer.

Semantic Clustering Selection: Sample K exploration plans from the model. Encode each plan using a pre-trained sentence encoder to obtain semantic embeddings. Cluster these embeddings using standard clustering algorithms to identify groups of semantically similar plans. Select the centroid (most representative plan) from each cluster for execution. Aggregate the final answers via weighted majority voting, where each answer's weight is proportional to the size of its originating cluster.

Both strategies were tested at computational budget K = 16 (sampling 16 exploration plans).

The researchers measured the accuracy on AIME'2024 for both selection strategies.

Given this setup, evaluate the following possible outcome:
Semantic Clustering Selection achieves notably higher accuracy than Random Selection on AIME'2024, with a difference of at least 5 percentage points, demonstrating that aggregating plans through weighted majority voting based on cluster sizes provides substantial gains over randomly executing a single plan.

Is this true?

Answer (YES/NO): YES